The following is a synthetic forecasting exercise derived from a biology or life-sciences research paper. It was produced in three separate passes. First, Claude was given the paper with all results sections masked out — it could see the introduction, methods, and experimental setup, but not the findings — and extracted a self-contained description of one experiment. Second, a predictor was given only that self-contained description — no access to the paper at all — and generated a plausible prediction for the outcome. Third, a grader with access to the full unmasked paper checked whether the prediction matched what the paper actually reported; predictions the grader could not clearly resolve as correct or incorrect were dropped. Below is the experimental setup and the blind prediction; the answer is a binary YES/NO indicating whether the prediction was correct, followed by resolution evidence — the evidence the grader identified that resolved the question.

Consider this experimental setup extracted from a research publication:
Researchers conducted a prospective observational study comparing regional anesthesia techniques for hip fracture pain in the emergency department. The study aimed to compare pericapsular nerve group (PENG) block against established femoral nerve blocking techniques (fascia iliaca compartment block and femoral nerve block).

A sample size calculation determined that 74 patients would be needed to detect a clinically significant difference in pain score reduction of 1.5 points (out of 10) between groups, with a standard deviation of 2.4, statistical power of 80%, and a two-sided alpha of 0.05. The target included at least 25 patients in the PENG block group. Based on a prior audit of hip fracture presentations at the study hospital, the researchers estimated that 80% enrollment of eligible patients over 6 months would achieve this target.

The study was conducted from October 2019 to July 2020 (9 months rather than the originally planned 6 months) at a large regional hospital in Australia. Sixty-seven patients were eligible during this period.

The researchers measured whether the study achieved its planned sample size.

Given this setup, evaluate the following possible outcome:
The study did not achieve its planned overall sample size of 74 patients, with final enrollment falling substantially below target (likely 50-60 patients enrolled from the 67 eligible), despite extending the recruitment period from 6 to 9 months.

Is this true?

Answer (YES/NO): YES